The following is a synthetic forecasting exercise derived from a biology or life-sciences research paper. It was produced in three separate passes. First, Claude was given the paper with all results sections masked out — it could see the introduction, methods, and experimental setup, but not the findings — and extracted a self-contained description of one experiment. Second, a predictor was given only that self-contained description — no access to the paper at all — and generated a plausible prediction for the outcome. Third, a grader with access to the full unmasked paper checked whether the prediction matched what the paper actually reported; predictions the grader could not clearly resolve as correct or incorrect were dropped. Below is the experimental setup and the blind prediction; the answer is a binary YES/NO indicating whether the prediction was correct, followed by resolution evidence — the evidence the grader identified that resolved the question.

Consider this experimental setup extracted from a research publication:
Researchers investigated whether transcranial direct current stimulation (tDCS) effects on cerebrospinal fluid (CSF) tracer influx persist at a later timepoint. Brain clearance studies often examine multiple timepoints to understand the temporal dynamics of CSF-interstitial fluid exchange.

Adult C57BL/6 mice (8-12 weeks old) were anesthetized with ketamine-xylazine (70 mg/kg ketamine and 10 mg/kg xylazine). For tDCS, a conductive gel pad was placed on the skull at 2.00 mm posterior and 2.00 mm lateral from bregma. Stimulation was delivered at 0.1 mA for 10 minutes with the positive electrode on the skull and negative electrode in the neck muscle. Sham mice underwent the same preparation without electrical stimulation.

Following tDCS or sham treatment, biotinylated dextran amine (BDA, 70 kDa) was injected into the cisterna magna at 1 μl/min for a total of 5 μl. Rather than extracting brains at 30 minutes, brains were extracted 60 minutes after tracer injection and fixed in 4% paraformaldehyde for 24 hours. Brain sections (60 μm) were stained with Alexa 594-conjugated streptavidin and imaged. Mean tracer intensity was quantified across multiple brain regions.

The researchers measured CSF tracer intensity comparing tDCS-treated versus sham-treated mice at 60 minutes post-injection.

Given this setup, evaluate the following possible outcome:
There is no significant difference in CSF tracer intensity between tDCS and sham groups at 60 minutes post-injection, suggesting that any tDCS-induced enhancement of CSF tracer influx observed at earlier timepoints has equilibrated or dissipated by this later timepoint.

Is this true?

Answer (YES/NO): NO